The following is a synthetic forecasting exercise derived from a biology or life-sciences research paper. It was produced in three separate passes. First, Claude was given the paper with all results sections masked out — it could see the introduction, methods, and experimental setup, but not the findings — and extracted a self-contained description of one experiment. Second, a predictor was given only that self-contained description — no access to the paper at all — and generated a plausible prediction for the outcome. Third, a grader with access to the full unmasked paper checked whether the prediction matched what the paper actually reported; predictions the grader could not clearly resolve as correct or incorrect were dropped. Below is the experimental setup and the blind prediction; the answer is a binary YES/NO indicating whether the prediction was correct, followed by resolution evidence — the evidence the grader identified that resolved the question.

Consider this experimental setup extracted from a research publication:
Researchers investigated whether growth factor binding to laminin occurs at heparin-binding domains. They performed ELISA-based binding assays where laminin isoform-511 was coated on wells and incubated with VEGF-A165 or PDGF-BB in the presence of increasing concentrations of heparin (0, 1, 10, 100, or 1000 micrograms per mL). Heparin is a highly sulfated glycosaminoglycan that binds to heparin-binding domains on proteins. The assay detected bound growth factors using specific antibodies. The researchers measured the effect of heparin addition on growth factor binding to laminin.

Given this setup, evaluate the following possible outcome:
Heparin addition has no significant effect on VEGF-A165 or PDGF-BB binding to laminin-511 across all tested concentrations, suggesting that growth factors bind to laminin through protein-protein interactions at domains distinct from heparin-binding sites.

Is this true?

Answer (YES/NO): NO